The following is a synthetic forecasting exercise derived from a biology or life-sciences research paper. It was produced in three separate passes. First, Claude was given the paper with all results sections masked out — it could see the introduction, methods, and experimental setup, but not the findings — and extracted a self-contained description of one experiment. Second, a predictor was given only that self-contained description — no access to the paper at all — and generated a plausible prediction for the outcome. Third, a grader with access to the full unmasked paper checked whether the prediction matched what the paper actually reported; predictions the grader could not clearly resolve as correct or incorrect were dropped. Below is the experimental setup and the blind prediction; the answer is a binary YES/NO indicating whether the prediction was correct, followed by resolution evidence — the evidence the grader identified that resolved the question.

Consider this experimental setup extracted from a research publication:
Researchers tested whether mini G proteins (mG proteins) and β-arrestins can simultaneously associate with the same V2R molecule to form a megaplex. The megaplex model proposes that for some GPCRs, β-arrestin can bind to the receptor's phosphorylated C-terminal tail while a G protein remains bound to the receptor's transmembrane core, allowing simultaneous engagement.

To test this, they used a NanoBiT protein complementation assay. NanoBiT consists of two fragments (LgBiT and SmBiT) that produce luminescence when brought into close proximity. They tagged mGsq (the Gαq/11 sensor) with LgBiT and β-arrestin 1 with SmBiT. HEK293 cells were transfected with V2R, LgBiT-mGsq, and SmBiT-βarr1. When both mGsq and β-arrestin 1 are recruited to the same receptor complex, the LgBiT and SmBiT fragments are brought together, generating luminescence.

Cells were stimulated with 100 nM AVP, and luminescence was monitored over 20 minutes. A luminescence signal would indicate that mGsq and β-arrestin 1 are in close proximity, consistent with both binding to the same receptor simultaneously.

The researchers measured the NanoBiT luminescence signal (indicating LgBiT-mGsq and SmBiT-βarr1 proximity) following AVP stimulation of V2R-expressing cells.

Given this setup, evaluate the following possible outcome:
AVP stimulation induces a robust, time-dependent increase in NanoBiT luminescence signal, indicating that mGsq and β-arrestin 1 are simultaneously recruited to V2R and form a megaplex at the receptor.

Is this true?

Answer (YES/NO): YES